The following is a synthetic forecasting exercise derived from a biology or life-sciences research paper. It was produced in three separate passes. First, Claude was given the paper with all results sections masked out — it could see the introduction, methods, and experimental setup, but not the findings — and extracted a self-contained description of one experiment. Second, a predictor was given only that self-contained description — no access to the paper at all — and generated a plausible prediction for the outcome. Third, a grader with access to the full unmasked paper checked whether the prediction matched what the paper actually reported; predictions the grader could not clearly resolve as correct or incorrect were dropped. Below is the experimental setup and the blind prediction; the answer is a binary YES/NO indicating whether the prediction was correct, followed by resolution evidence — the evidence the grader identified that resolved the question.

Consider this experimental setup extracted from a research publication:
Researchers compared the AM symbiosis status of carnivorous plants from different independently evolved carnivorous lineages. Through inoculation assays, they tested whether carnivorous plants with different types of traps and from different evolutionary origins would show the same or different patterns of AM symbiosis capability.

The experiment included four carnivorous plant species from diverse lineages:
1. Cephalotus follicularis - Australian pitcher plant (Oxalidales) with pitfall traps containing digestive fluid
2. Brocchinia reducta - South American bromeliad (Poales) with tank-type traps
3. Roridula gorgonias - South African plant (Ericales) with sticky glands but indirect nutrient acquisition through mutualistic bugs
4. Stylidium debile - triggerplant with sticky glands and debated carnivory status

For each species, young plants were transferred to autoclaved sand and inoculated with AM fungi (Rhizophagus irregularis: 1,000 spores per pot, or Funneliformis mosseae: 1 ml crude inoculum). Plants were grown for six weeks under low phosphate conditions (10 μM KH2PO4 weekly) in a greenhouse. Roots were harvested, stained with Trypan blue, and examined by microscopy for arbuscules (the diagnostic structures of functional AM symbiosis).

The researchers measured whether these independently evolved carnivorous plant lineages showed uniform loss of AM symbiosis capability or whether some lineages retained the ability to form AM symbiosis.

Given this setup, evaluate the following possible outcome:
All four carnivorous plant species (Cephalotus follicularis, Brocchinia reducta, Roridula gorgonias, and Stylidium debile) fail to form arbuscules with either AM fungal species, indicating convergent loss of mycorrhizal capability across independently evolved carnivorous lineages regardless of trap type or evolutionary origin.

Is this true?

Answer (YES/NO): NO